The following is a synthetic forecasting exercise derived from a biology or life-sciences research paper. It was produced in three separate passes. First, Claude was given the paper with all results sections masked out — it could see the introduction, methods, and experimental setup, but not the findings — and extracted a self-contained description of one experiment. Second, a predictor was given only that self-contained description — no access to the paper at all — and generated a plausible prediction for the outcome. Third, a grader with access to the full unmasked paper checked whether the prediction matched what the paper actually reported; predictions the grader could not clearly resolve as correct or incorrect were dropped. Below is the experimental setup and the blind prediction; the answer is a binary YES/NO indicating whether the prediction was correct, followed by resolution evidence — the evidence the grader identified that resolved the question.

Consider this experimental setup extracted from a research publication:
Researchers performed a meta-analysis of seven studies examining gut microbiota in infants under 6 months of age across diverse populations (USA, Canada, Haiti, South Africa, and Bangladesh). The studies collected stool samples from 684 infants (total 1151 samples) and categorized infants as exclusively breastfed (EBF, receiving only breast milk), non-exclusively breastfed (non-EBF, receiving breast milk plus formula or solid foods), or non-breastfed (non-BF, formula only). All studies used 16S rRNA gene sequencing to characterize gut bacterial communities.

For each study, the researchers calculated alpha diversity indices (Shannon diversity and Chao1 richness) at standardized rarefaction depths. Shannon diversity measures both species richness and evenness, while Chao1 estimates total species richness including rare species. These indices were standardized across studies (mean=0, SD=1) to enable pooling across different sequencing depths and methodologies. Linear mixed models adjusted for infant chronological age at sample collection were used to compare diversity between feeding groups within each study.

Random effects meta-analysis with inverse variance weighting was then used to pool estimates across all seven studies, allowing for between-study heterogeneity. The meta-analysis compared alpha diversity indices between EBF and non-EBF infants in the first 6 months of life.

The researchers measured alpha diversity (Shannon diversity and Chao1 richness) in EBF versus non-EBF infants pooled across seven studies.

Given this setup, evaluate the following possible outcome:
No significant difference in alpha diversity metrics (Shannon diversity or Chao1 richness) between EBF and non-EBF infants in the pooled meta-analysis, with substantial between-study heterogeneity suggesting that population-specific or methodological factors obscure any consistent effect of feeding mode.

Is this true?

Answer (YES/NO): NO